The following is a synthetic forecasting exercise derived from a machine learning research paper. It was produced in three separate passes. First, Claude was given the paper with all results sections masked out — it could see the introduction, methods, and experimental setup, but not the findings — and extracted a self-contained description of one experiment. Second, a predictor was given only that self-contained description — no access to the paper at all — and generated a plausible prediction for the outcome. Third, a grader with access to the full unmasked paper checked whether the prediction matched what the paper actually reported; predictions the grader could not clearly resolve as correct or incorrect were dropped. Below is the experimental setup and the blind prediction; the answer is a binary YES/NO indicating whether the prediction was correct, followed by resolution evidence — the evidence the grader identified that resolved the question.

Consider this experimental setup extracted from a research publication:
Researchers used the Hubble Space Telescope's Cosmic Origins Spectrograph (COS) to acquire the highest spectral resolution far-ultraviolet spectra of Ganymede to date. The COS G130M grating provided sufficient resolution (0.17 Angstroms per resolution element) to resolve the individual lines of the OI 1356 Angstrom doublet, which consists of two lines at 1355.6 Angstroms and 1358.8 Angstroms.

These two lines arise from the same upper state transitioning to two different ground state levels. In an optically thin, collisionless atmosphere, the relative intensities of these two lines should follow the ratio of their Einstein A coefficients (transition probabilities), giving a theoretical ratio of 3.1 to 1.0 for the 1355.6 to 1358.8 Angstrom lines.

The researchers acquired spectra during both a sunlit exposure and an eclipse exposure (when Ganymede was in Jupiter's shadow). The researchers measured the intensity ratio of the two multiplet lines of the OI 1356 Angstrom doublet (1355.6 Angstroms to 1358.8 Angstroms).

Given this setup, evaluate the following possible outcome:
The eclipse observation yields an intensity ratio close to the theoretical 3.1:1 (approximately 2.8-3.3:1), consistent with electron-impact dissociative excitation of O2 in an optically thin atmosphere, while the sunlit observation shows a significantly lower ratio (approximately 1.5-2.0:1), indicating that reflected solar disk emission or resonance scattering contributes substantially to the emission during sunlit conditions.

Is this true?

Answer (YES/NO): NO